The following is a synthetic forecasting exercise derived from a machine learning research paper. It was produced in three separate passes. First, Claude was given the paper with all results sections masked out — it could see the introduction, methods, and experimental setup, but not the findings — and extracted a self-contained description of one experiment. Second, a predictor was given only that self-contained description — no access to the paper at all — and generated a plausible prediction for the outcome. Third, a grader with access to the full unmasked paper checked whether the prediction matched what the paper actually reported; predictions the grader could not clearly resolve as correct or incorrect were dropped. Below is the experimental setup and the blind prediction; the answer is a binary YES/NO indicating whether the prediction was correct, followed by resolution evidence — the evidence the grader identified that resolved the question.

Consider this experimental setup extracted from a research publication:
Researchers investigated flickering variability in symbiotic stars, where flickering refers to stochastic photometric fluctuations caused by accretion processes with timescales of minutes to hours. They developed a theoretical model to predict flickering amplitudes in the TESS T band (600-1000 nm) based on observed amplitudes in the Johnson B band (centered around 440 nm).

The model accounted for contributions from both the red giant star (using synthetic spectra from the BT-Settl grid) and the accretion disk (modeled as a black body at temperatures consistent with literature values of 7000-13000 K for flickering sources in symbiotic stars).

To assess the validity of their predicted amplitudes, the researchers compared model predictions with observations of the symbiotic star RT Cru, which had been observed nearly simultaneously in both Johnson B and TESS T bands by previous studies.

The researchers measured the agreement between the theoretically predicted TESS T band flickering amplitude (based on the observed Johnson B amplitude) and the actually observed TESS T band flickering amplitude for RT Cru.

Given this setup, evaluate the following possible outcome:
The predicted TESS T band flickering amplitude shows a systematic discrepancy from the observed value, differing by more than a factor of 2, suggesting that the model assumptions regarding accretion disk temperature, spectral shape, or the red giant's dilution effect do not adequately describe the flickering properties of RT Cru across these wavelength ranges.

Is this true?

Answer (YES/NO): NO